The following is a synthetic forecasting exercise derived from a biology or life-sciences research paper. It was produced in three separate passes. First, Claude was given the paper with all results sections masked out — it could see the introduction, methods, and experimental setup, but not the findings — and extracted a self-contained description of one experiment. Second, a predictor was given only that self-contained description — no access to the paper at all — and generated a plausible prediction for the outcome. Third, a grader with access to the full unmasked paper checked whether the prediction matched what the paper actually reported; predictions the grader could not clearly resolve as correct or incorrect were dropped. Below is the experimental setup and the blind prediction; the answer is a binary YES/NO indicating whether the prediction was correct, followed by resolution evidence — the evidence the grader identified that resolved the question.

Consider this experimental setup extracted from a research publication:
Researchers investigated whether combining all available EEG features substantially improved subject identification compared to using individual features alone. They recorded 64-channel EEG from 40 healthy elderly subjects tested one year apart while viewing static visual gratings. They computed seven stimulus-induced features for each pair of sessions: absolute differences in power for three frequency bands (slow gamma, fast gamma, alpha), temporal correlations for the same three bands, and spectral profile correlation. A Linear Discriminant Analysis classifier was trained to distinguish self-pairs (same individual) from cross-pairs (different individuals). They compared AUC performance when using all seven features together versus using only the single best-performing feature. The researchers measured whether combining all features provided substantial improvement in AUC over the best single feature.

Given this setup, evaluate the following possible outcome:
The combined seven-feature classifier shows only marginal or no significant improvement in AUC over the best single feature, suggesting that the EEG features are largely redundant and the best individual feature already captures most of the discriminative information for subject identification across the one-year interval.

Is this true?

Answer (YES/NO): YES